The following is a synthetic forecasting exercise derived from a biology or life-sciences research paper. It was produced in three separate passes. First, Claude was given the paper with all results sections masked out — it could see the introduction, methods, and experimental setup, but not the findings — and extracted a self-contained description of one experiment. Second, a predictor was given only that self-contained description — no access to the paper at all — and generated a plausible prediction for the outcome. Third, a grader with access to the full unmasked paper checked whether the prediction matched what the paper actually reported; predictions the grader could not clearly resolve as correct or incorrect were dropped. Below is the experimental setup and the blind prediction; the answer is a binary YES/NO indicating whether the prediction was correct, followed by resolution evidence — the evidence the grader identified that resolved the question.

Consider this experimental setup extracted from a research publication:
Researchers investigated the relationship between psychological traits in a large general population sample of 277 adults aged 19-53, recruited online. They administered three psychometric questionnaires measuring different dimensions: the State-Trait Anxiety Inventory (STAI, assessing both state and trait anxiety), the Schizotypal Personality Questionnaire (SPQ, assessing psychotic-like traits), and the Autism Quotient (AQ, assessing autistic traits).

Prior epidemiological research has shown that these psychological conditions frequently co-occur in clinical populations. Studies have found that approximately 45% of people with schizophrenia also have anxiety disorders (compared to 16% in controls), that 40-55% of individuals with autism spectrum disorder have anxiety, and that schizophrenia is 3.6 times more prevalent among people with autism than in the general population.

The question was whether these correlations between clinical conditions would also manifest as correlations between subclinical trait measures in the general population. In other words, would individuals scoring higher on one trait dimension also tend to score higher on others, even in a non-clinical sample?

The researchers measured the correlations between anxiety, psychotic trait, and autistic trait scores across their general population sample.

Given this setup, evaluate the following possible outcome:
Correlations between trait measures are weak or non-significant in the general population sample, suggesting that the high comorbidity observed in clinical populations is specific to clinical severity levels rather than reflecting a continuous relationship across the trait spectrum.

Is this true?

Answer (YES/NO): NO